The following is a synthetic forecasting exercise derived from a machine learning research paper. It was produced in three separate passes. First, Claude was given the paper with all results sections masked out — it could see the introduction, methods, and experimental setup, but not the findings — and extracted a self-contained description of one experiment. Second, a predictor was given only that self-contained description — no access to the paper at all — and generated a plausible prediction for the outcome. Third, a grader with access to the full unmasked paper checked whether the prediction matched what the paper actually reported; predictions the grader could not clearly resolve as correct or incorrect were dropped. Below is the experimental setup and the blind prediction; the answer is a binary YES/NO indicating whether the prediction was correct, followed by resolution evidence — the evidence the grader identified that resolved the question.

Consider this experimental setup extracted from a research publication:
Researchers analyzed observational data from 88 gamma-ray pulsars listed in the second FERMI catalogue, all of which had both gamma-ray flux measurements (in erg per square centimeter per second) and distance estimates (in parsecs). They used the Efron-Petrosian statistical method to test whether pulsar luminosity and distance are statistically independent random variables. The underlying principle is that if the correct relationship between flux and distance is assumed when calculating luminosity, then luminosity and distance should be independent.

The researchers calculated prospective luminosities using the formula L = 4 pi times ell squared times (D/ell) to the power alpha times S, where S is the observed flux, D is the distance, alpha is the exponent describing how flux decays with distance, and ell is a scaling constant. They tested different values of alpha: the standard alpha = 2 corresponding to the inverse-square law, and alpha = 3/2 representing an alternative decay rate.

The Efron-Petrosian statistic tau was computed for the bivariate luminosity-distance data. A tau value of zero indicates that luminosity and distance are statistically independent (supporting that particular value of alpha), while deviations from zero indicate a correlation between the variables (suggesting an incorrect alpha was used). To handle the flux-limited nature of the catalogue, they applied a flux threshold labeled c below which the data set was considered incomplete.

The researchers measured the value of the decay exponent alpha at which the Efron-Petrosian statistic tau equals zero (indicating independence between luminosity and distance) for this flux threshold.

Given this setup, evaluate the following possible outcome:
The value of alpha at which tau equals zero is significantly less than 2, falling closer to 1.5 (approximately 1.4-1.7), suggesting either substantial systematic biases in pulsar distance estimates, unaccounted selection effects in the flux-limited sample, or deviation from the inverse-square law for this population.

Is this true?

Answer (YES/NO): YES